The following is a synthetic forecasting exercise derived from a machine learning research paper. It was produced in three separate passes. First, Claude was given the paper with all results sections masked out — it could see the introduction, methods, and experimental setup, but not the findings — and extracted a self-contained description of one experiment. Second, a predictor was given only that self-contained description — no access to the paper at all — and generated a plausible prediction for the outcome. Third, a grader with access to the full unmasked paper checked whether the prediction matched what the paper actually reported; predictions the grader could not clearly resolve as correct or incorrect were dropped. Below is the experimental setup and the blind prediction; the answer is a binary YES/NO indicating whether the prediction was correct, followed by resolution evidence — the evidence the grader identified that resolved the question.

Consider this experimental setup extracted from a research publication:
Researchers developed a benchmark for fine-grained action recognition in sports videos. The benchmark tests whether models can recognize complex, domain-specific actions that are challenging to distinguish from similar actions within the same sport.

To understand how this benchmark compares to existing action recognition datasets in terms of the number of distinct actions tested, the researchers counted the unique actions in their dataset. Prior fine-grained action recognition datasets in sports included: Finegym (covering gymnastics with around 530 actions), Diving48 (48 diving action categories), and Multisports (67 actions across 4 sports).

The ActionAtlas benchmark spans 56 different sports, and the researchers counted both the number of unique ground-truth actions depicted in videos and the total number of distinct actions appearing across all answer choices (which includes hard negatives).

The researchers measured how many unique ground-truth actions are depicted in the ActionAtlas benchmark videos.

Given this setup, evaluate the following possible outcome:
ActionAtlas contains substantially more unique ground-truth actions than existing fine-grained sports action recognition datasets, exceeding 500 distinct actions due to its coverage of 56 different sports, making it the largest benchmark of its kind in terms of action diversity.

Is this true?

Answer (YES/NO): YES